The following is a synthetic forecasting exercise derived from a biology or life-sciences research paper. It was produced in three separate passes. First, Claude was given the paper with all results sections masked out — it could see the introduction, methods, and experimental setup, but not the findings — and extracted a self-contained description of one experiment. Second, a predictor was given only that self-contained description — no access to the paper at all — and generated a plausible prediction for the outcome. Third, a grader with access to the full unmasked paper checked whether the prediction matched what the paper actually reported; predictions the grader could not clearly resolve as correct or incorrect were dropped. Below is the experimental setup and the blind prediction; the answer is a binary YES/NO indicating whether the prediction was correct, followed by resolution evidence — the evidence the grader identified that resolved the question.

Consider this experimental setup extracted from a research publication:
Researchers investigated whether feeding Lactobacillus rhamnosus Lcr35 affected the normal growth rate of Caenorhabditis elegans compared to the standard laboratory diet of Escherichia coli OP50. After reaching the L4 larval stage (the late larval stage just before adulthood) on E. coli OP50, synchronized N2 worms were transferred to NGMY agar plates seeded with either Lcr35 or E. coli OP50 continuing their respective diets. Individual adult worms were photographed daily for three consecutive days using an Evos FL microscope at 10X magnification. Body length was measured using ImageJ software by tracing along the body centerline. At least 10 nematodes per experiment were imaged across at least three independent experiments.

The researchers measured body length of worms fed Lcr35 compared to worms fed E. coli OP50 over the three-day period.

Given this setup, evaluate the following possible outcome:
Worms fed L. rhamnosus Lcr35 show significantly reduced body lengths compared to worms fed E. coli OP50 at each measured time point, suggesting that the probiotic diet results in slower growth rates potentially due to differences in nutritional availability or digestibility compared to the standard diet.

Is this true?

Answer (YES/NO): NO